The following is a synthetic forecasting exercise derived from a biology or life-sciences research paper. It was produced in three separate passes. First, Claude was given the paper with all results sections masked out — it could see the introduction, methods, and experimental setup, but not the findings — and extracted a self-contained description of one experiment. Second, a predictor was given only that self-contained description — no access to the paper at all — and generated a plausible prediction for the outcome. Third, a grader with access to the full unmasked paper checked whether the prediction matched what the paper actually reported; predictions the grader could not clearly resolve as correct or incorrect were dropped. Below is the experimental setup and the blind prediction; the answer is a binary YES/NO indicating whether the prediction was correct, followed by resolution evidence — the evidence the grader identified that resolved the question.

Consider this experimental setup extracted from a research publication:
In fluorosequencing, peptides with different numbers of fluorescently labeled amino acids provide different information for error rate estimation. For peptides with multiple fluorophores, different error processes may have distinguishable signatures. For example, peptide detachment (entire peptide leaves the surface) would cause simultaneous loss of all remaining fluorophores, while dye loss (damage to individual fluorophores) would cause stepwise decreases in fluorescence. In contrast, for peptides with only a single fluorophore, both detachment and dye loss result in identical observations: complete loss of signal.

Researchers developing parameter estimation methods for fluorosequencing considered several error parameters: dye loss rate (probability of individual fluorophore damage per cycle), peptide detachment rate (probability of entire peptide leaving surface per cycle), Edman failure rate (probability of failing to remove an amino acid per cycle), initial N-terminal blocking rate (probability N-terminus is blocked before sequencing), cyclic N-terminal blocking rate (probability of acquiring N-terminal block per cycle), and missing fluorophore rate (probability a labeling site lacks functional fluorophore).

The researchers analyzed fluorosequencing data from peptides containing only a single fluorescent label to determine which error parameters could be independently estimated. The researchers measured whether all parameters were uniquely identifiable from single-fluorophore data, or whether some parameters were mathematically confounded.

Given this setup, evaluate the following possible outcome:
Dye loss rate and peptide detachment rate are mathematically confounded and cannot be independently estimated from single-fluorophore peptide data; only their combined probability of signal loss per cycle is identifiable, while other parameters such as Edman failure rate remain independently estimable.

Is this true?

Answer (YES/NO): NO